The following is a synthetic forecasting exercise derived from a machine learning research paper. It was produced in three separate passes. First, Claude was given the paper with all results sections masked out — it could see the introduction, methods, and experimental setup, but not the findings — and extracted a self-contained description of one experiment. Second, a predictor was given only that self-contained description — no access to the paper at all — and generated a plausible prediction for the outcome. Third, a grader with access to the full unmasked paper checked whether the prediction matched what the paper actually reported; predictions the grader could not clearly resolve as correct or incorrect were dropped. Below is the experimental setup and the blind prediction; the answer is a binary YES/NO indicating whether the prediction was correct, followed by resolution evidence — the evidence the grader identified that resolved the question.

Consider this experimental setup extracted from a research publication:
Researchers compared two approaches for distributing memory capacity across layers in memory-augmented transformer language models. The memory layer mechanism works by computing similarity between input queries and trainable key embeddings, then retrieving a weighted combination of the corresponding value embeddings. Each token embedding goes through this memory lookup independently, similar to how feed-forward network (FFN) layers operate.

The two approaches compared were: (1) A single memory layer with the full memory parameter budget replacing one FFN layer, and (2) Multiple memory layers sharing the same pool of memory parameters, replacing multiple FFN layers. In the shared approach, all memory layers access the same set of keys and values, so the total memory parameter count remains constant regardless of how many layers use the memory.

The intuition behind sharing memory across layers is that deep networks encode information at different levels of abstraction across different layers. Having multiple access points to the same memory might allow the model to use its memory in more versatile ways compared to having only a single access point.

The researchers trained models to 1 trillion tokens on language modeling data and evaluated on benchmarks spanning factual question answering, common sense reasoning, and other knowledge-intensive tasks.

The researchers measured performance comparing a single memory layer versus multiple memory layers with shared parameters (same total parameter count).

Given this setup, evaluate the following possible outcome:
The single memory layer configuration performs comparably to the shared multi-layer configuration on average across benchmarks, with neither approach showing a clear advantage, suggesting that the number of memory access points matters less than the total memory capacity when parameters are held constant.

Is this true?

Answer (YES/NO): NO